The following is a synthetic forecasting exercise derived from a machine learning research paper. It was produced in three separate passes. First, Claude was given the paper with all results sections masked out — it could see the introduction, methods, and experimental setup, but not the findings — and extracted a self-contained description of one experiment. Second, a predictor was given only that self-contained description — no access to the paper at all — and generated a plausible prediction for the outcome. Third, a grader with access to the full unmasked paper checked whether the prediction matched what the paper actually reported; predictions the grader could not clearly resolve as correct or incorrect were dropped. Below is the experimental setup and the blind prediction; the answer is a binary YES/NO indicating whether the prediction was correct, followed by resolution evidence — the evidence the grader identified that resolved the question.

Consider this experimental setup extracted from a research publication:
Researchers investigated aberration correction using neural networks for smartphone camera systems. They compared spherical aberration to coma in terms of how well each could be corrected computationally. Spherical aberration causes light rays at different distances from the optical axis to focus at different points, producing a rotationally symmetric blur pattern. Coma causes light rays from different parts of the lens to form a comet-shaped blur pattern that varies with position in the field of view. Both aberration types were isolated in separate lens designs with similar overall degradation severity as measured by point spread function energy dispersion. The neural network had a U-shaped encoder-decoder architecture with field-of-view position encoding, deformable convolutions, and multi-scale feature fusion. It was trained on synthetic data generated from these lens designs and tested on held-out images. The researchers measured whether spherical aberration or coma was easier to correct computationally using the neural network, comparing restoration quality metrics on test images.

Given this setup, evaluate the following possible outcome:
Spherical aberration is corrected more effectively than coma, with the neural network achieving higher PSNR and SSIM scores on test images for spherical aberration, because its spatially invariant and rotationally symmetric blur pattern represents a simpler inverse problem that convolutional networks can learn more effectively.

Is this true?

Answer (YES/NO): YES